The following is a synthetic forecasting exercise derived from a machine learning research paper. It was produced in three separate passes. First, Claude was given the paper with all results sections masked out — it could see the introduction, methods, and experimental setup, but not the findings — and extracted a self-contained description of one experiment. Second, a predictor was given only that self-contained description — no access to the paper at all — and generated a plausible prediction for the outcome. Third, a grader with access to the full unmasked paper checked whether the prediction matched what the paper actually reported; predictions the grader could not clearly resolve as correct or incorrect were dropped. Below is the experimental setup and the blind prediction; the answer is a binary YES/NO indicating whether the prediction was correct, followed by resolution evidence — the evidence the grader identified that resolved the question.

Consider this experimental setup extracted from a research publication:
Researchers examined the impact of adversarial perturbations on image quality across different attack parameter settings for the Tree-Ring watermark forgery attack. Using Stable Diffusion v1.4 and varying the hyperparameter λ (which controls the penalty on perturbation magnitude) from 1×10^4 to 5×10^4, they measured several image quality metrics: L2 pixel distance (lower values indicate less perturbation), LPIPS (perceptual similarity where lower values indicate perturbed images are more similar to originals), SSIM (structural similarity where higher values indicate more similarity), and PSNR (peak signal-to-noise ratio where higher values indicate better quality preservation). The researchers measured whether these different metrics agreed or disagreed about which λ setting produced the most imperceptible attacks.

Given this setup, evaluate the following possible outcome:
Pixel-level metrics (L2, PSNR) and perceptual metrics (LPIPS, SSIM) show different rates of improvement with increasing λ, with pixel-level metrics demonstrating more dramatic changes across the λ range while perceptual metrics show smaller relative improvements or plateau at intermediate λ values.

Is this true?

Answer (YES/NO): NO